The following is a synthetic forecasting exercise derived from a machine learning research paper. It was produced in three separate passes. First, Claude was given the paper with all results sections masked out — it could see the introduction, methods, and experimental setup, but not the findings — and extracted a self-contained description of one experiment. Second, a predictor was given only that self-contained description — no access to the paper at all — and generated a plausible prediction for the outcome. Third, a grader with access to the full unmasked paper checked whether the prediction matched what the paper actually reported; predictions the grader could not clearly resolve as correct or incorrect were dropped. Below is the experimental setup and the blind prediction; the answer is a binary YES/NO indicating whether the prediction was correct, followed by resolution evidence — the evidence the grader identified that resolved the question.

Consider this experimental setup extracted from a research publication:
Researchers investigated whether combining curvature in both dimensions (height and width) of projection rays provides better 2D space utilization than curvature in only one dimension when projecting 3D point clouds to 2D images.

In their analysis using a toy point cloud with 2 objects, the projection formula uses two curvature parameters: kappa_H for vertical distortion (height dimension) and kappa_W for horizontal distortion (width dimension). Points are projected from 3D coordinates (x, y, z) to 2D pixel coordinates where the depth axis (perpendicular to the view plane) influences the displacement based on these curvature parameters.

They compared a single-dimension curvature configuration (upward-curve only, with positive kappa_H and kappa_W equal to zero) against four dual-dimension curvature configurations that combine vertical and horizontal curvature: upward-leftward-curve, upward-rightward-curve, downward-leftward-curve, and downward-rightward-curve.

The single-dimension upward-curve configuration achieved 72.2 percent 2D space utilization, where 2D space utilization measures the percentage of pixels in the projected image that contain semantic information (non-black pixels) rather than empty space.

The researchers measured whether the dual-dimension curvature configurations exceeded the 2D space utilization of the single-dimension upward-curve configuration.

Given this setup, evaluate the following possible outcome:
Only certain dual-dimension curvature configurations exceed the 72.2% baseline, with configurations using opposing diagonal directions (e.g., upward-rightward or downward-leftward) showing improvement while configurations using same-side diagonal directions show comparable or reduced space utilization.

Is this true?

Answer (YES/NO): NO